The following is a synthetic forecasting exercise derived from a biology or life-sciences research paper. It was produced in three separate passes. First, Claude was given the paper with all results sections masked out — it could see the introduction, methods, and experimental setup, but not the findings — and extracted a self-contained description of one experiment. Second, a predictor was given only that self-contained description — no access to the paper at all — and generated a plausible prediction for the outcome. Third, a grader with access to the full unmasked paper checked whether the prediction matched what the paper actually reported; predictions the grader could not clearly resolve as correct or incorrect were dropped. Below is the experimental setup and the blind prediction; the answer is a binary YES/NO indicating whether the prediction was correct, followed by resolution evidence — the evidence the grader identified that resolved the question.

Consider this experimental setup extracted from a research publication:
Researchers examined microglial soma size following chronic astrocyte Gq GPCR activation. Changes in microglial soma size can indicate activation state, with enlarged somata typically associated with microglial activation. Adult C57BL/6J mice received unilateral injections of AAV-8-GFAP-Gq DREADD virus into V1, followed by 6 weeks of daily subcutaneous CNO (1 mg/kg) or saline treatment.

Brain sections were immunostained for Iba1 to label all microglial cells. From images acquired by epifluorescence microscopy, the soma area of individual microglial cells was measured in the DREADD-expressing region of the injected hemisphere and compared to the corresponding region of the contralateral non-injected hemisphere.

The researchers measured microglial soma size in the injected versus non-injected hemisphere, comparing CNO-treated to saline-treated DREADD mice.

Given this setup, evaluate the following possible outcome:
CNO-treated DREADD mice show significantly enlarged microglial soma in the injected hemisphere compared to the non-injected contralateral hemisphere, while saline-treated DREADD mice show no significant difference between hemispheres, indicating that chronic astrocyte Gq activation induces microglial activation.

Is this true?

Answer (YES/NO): YES